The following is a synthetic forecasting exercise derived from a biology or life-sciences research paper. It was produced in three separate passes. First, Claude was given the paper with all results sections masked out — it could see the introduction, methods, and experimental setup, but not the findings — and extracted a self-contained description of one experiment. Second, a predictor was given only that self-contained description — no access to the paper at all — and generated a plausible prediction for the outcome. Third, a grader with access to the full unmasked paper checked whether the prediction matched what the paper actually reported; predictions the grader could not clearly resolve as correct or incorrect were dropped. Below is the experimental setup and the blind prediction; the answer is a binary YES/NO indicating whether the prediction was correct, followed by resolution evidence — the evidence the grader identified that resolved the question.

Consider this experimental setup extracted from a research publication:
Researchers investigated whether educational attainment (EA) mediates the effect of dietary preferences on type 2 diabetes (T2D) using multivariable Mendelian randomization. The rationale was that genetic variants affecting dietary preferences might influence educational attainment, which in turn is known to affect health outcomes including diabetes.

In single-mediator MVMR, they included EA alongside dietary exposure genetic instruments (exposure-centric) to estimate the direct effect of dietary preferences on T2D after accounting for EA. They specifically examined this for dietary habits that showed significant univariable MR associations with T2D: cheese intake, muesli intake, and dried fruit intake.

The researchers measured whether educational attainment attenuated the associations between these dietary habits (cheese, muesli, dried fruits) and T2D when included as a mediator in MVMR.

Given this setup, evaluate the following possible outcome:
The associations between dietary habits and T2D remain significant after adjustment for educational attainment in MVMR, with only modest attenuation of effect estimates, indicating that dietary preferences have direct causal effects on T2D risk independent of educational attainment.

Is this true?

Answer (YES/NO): NO